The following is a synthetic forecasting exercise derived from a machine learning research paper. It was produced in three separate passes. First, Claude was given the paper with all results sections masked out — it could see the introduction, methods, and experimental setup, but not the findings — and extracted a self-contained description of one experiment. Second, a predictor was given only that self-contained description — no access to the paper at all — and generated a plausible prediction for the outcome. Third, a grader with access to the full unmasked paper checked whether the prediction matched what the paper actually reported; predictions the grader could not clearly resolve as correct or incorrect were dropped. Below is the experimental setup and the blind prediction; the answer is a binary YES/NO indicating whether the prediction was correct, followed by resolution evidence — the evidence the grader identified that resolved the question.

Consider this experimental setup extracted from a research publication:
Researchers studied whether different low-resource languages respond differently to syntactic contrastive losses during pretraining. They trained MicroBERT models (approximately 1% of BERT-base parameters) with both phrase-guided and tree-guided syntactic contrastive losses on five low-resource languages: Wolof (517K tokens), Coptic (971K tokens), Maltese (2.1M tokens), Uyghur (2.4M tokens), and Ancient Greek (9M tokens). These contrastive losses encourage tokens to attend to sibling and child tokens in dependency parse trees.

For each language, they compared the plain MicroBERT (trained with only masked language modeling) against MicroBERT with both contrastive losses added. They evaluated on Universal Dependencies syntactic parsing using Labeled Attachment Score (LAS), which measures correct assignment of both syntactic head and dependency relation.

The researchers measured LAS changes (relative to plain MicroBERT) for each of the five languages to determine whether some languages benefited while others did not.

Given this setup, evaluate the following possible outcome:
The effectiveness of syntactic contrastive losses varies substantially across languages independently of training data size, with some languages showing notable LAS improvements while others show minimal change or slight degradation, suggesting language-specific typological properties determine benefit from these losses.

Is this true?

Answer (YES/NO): NO